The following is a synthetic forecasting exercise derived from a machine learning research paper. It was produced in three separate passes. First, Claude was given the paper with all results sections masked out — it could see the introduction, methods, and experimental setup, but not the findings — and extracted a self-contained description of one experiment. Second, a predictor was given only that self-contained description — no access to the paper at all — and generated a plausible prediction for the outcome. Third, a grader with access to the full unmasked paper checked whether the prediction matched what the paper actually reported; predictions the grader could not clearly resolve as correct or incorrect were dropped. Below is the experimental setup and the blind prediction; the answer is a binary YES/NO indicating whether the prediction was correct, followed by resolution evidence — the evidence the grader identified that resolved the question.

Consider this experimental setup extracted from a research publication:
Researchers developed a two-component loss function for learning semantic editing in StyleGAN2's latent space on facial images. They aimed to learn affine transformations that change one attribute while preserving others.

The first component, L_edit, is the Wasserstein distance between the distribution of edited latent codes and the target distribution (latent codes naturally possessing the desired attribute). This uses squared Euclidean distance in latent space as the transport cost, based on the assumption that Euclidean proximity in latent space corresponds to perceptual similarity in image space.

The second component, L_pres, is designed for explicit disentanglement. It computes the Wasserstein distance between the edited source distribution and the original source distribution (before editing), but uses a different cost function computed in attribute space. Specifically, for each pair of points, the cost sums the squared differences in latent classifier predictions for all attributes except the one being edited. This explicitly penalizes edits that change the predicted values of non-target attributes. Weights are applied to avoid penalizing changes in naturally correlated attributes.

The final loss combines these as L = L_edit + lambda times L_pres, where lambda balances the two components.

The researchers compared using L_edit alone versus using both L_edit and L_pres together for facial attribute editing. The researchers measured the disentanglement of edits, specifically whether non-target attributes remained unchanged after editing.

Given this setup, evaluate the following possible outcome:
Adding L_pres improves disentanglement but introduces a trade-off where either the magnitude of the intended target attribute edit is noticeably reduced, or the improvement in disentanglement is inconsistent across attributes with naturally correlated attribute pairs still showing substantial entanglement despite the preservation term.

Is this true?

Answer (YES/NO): NO